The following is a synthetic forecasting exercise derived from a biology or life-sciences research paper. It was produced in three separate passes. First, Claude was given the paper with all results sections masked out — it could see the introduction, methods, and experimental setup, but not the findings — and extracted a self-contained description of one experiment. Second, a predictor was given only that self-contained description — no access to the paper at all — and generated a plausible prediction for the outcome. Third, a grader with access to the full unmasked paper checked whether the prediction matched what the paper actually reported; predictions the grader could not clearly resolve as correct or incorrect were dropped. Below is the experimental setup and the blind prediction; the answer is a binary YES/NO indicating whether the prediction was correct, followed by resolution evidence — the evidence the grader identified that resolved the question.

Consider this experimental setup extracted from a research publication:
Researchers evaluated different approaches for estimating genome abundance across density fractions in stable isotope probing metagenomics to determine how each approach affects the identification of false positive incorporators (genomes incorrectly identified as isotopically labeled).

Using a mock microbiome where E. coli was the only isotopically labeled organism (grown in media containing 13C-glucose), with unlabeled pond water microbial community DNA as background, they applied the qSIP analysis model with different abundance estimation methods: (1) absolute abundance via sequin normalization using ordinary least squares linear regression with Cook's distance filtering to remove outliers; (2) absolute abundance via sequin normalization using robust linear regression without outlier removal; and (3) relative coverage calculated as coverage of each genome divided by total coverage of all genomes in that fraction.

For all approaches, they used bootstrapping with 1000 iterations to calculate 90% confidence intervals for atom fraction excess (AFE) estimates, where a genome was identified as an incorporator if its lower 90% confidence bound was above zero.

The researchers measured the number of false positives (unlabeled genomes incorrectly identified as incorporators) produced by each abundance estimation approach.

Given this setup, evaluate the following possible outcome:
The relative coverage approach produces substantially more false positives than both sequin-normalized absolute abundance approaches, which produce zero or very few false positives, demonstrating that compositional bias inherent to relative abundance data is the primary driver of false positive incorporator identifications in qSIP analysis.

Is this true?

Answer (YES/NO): NO